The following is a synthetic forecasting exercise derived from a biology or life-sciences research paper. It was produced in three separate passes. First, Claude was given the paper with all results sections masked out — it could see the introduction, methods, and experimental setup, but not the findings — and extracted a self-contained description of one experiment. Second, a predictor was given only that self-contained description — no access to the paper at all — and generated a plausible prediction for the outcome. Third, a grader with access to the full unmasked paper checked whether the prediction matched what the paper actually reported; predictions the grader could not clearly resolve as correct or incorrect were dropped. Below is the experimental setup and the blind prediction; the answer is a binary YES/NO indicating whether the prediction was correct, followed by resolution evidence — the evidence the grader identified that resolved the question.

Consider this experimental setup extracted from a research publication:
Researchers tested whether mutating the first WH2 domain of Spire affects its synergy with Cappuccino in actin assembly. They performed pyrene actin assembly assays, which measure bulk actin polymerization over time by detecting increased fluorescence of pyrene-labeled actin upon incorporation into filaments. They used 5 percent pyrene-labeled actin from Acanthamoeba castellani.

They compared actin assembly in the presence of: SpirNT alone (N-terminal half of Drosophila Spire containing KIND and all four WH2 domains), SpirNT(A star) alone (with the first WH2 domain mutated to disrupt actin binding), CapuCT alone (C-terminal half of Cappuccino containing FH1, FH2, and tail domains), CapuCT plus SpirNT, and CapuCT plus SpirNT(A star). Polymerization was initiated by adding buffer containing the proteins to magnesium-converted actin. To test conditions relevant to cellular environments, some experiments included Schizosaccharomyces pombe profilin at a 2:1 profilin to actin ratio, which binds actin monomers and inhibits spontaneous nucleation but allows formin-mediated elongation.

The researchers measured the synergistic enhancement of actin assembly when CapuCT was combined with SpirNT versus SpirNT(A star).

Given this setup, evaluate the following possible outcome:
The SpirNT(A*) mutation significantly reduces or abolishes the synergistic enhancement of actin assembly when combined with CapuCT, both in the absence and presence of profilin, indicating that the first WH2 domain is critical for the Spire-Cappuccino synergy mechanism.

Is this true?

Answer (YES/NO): NO